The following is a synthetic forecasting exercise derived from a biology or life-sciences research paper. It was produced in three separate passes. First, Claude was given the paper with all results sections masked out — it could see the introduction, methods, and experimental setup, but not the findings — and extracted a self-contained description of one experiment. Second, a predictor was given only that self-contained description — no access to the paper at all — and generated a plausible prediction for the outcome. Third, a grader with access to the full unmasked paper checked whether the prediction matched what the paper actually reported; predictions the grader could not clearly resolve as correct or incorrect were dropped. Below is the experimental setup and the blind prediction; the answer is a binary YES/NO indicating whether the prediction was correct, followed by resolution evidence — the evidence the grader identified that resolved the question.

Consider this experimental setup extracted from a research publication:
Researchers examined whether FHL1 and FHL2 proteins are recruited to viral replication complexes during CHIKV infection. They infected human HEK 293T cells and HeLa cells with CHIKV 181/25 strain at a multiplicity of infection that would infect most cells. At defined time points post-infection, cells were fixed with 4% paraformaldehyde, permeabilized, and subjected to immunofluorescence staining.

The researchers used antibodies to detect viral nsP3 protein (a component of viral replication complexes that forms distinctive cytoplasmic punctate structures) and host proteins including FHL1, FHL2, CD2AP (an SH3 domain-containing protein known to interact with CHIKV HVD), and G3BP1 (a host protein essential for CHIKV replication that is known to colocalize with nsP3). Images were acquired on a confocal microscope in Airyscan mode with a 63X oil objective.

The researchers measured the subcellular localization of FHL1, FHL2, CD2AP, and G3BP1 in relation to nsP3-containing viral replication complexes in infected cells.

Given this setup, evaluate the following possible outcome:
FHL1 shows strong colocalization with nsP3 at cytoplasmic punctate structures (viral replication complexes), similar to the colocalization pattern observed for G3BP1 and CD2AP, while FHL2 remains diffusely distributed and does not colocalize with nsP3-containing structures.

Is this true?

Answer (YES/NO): NO